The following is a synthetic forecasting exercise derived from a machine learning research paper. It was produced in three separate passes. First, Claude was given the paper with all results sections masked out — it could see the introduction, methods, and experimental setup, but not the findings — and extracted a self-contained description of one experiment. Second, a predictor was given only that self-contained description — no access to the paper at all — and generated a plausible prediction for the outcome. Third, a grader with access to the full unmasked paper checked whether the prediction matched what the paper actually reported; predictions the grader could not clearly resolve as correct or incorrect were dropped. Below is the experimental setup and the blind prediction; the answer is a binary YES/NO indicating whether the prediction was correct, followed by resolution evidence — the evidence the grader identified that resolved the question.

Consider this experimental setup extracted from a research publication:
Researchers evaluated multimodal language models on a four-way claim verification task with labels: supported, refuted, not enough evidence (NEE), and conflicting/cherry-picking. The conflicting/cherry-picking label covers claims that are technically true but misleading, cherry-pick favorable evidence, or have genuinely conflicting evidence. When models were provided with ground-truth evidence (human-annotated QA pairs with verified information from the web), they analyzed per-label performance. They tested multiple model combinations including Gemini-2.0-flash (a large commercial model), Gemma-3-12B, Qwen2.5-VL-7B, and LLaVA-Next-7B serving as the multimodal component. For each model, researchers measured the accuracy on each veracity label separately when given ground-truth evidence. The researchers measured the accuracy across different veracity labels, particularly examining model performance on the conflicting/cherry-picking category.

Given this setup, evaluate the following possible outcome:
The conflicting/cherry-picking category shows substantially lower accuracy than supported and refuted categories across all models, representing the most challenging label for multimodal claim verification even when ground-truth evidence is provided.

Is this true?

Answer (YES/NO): YES